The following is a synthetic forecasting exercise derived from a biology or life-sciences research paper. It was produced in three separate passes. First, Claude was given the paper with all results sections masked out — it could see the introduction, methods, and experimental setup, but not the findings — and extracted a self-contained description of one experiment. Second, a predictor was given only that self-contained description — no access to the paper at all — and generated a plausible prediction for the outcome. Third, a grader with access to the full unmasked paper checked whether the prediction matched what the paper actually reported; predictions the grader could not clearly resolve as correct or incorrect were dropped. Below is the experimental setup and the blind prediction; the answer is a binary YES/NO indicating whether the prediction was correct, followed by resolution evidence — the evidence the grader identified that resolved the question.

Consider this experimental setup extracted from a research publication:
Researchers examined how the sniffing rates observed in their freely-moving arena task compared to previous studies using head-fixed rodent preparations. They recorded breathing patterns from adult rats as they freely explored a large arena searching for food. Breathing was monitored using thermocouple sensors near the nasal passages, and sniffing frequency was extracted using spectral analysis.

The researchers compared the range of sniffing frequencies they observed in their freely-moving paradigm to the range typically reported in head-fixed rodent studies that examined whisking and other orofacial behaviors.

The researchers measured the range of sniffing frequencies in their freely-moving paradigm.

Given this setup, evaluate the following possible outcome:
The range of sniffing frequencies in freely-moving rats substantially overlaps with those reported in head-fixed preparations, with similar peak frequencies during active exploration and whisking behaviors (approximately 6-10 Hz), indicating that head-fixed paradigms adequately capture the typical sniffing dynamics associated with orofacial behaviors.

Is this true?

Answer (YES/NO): NO